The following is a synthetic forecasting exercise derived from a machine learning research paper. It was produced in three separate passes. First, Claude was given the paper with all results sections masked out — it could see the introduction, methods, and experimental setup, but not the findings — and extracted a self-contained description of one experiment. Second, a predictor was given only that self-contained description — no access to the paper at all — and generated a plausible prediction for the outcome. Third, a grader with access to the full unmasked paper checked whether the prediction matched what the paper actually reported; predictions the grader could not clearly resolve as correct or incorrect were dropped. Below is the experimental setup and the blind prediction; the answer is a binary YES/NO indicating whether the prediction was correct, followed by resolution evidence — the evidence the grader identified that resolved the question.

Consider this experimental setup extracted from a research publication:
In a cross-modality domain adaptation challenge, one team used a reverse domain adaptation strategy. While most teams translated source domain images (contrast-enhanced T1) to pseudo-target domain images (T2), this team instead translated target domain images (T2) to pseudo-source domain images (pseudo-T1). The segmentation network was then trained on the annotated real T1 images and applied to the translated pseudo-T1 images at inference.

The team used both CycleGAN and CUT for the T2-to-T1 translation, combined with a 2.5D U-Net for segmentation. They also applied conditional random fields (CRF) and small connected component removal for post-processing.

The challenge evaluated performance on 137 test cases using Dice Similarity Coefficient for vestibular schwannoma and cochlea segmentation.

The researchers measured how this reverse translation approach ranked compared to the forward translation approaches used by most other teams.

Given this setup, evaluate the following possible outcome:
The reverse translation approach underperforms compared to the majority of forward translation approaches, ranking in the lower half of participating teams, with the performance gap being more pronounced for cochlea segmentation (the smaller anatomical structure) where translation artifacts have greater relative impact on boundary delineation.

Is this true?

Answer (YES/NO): YES